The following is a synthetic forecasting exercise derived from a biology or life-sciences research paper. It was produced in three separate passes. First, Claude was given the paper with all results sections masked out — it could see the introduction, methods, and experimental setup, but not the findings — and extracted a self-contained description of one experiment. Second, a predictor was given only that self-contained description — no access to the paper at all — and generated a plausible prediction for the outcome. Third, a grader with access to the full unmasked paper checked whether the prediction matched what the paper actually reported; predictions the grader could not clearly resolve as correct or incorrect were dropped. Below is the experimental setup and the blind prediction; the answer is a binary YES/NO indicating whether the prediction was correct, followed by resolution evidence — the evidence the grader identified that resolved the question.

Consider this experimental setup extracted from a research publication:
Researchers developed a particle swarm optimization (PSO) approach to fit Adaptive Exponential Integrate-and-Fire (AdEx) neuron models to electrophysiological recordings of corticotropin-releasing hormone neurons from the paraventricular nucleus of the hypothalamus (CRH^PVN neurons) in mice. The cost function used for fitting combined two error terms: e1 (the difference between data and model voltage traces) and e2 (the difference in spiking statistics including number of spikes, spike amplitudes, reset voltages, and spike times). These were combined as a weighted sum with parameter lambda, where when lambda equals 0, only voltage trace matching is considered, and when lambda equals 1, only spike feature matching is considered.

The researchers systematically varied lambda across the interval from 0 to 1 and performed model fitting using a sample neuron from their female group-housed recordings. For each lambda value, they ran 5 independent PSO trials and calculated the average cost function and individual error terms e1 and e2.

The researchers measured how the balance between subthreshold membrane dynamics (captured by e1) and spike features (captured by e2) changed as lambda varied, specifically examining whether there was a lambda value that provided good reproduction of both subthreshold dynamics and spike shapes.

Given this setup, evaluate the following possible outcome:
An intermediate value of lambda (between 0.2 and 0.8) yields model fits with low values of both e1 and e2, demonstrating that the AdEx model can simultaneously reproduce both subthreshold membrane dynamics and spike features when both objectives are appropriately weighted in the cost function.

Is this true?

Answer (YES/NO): YES